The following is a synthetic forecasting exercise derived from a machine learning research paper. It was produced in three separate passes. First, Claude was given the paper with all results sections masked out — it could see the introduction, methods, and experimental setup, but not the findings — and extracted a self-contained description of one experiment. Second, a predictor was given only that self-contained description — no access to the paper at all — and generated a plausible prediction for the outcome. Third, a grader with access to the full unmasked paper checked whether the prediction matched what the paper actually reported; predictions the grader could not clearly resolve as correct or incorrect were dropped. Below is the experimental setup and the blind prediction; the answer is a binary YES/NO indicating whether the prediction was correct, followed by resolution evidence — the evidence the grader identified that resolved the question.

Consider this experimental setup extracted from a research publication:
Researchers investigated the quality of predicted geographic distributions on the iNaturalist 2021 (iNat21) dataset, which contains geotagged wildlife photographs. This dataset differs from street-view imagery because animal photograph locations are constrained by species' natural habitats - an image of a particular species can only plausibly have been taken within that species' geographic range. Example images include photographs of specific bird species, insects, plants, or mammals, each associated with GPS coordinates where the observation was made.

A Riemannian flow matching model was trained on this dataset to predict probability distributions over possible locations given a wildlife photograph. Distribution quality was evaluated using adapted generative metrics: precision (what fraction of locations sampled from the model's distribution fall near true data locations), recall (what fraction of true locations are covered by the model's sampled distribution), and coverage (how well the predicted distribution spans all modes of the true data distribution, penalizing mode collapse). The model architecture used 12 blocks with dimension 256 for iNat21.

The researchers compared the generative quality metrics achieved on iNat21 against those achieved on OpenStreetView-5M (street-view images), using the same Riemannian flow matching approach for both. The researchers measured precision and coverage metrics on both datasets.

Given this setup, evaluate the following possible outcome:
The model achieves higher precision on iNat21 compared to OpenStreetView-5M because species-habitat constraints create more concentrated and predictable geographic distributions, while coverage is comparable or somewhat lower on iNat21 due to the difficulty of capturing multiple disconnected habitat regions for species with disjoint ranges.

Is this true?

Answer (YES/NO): NO